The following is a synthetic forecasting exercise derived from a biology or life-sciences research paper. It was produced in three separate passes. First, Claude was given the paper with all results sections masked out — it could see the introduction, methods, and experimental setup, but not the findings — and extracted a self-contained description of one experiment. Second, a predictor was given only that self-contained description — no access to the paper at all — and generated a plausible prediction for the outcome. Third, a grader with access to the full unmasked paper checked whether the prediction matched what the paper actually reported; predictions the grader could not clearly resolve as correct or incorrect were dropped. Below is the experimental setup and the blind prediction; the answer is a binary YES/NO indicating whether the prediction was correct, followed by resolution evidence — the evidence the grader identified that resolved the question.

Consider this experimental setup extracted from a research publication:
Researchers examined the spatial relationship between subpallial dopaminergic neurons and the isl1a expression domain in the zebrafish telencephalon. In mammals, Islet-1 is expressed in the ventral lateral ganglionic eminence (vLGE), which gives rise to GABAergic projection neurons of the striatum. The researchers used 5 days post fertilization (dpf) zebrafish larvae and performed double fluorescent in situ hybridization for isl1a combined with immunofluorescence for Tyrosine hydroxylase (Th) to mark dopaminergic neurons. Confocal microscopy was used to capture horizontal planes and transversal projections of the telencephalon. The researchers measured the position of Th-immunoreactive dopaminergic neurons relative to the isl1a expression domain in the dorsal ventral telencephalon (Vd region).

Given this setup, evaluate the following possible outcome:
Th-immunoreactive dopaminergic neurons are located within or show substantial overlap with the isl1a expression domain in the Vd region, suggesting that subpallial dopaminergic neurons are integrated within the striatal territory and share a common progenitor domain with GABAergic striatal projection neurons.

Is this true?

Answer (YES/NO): NO